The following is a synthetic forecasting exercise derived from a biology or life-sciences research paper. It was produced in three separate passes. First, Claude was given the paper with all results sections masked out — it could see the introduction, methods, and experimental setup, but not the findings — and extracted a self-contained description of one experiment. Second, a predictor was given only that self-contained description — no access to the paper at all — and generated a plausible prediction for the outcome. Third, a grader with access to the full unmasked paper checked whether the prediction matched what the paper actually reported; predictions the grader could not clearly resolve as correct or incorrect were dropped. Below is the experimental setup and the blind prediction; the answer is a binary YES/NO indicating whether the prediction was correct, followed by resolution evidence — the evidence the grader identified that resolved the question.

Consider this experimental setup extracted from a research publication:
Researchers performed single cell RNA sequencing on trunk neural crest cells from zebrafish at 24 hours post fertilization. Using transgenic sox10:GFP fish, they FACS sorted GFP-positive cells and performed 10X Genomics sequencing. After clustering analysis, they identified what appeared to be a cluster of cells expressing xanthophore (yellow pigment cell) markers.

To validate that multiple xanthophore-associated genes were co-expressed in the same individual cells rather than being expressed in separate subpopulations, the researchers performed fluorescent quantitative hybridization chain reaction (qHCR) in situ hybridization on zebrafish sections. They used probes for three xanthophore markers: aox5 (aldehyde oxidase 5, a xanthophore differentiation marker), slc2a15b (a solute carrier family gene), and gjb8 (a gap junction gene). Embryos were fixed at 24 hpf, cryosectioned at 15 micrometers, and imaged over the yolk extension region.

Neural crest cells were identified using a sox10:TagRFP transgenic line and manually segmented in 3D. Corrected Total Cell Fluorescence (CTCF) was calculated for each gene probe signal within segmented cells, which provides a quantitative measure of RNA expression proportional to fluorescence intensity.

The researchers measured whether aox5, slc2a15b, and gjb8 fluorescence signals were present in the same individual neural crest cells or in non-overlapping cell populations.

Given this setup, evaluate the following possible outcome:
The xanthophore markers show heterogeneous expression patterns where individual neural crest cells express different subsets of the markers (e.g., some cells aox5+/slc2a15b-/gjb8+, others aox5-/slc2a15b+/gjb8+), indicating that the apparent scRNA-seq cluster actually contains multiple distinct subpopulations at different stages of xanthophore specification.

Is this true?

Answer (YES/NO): NO